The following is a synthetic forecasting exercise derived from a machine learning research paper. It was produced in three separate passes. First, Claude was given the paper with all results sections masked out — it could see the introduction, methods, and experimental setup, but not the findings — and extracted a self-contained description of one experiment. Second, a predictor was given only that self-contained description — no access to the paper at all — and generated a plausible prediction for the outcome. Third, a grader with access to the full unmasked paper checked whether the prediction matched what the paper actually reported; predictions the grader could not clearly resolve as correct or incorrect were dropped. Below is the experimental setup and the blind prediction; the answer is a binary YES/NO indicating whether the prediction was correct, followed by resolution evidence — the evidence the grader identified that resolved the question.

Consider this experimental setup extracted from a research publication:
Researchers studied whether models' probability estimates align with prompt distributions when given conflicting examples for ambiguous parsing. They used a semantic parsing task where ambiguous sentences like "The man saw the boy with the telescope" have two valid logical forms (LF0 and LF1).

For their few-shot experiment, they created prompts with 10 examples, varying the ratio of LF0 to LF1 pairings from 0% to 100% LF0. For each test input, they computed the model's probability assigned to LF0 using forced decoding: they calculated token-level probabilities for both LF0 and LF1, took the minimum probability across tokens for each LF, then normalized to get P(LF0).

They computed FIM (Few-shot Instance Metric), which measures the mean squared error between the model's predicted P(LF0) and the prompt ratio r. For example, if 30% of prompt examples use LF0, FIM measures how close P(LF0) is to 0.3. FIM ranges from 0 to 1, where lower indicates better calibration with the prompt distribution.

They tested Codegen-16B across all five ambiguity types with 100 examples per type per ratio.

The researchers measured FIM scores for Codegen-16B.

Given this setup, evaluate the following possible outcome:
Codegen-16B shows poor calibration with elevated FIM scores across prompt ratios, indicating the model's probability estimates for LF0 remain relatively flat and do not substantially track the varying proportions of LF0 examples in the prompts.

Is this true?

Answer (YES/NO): NO